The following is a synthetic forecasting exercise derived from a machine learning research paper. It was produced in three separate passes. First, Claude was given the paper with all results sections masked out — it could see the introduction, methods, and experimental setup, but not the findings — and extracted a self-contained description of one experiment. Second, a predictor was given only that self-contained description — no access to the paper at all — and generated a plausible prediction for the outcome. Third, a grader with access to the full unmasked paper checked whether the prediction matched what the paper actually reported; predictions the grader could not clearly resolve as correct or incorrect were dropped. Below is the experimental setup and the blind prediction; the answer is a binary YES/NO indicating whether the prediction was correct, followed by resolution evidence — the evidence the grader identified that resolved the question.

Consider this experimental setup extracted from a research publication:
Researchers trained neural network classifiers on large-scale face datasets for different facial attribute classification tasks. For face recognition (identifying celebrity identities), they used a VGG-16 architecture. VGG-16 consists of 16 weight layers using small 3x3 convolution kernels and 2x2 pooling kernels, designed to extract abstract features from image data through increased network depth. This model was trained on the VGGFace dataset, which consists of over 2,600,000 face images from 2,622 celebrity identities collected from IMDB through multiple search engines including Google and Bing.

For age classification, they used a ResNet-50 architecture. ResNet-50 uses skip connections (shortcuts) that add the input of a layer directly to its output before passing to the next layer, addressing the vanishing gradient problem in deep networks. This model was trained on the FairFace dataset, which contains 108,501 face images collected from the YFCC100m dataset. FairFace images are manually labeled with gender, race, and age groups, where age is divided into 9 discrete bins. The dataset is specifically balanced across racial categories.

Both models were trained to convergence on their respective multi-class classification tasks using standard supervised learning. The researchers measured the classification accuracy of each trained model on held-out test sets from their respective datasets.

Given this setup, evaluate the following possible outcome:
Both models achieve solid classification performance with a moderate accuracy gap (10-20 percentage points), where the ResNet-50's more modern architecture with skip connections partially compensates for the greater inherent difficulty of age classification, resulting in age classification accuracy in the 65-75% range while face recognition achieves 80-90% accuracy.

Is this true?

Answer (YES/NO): NO